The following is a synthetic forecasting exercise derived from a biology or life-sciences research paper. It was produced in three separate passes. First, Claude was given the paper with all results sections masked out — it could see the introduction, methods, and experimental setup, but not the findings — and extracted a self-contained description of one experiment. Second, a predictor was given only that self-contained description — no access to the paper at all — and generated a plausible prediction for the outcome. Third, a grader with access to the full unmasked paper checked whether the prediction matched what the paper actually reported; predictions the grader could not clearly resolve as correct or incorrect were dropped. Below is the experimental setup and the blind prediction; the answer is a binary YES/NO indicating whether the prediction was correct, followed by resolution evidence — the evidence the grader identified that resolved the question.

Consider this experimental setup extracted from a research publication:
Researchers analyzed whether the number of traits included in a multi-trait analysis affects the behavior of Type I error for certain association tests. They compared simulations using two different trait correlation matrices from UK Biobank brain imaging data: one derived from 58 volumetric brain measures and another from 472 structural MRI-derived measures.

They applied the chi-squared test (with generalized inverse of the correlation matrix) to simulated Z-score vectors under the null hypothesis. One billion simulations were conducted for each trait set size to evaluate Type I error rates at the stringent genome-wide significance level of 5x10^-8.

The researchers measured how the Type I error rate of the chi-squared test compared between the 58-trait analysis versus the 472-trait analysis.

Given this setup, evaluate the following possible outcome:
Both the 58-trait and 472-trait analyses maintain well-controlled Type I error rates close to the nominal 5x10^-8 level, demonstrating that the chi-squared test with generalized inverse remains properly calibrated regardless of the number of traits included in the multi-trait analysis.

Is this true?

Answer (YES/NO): NO